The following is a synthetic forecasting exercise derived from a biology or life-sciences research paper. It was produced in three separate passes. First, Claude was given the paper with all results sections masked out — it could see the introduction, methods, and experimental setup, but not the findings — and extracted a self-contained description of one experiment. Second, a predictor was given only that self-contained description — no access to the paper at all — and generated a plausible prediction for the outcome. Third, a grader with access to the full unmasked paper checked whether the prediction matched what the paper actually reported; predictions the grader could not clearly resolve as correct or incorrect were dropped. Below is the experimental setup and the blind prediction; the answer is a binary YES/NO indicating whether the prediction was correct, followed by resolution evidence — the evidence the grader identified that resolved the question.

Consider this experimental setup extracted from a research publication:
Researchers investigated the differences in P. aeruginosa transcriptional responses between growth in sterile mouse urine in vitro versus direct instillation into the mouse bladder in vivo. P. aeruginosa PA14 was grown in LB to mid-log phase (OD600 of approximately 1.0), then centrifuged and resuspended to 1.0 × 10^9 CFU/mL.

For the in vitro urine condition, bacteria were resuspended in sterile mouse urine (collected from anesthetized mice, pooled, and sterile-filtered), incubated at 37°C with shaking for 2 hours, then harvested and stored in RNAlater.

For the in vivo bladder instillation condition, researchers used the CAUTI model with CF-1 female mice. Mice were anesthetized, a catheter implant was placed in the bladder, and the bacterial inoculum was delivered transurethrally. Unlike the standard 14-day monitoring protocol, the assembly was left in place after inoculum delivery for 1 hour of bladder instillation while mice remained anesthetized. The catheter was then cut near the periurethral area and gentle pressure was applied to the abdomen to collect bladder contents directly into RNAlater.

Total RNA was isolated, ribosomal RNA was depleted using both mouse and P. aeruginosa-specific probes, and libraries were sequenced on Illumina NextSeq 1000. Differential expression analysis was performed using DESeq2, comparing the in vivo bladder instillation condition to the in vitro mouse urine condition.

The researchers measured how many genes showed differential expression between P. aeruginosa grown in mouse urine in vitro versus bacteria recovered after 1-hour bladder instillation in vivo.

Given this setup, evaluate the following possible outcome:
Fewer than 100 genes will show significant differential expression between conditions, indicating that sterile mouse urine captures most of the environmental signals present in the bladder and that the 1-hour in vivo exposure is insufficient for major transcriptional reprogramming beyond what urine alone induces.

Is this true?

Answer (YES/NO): NO